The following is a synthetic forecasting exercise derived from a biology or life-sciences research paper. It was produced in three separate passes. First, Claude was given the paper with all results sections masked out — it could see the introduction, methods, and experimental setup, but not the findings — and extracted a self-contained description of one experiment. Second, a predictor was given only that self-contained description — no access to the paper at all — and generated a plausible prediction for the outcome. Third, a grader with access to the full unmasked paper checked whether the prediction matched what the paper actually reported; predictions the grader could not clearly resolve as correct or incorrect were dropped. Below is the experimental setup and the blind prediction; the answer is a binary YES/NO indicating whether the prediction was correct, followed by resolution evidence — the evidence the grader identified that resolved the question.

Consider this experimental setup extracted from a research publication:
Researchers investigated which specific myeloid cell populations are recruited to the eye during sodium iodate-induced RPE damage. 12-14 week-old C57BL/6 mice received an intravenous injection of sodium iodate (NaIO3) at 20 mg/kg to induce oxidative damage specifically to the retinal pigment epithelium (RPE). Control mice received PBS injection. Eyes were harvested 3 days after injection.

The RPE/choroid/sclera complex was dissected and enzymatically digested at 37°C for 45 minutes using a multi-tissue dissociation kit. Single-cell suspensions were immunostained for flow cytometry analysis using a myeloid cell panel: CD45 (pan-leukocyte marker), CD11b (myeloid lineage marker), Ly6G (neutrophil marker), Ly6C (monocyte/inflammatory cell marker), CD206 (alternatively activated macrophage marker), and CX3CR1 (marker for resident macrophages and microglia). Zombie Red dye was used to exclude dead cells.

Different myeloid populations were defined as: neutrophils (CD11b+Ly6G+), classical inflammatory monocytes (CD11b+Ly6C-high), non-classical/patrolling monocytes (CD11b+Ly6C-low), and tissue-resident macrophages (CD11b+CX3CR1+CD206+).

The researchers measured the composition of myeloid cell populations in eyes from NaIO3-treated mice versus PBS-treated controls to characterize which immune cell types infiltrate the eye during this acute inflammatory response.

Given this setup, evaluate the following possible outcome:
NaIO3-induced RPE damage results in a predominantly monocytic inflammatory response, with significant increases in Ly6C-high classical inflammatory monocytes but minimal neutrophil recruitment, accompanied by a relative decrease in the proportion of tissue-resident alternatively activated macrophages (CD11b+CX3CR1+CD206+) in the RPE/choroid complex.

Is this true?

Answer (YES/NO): NO